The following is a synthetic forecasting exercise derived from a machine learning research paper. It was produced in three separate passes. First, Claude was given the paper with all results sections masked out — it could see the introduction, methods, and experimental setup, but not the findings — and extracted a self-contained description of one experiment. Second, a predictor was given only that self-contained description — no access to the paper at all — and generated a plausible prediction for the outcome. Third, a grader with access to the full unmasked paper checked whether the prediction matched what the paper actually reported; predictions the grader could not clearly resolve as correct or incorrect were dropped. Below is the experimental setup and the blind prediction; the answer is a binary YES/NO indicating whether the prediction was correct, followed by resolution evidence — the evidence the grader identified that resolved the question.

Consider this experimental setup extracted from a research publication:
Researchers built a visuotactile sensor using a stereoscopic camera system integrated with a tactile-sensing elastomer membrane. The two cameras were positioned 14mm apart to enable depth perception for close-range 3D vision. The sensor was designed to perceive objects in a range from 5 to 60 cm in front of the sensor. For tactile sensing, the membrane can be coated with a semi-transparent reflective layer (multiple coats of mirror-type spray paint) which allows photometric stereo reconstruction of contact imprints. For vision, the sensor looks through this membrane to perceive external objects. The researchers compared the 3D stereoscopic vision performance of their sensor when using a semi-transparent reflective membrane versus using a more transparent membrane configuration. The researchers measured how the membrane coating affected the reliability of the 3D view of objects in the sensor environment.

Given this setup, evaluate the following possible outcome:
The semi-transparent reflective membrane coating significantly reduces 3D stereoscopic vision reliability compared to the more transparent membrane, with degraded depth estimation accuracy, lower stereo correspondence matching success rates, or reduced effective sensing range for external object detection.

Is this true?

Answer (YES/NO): YES